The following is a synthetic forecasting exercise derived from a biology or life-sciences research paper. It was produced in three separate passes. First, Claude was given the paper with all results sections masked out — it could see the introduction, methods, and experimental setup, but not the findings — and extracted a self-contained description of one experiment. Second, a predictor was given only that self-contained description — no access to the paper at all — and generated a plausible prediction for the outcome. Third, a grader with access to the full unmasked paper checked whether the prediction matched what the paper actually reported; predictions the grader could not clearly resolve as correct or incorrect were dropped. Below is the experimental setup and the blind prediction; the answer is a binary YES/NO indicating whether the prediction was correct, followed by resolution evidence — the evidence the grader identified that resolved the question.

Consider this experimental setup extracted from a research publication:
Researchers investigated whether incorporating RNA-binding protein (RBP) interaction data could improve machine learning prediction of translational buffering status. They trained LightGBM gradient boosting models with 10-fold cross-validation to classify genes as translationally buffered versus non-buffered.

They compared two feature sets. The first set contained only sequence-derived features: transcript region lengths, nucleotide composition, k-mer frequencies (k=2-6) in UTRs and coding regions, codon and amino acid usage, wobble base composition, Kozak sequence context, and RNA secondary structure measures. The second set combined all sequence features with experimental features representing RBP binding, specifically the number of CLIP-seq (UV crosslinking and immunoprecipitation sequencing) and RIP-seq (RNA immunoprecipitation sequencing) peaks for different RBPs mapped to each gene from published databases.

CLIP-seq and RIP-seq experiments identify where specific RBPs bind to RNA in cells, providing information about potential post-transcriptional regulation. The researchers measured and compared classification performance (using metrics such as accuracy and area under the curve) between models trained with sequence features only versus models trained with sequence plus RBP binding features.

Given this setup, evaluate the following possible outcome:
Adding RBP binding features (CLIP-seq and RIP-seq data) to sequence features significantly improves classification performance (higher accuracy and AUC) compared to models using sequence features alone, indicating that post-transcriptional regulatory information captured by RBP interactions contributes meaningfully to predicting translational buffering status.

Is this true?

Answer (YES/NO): YES